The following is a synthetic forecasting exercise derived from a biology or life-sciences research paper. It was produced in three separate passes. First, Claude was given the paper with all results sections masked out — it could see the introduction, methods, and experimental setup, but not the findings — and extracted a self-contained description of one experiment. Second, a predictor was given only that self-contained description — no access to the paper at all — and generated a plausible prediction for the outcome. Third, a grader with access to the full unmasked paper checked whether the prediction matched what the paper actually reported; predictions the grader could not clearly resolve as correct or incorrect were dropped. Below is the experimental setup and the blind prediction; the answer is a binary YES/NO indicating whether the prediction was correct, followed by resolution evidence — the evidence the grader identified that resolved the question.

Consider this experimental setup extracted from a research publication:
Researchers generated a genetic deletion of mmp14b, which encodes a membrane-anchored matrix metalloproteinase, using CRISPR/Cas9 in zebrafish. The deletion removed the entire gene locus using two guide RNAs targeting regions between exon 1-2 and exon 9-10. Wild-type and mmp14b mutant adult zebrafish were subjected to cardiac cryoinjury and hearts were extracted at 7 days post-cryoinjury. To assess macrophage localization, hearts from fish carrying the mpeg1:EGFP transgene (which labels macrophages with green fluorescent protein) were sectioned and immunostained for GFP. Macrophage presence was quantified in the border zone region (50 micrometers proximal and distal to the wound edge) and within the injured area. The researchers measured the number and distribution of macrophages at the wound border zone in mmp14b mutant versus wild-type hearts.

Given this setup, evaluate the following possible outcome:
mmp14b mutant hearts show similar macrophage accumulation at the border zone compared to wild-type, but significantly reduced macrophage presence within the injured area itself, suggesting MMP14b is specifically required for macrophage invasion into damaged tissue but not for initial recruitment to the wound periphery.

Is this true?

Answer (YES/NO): NO